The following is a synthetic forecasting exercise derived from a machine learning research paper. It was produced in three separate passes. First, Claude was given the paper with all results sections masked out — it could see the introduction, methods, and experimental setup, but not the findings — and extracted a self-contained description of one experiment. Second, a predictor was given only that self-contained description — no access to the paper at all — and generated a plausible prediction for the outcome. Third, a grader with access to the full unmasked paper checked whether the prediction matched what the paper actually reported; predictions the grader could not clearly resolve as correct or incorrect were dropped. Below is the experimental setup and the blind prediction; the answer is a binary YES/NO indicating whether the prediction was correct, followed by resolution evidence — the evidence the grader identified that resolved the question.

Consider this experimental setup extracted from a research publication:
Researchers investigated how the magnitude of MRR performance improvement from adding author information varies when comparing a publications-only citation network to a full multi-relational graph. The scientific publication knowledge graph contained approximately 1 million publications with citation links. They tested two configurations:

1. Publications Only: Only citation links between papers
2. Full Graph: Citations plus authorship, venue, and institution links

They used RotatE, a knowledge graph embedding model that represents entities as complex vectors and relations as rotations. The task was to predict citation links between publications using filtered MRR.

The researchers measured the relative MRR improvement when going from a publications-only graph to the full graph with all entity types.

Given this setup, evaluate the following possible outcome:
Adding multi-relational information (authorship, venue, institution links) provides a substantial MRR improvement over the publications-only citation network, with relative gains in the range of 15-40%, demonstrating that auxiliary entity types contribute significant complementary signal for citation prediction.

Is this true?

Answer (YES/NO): YES